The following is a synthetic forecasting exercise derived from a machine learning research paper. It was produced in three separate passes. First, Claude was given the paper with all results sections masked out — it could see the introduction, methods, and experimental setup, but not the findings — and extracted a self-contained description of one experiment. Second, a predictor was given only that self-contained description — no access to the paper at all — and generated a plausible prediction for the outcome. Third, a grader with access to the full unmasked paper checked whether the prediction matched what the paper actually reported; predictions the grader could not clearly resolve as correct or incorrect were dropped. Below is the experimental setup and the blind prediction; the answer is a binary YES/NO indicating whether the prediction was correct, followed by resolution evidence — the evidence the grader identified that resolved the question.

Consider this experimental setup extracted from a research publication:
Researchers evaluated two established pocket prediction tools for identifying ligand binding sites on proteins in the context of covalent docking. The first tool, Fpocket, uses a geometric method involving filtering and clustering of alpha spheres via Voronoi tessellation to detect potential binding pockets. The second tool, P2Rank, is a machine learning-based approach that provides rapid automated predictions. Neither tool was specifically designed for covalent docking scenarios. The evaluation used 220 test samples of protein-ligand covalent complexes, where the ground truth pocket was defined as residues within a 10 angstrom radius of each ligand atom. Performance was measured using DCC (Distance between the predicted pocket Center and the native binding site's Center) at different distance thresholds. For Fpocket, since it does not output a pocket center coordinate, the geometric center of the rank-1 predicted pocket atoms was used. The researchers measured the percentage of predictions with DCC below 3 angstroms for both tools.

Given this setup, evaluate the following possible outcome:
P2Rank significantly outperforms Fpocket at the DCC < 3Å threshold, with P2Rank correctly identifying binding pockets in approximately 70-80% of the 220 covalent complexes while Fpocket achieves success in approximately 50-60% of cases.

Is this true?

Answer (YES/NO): NO